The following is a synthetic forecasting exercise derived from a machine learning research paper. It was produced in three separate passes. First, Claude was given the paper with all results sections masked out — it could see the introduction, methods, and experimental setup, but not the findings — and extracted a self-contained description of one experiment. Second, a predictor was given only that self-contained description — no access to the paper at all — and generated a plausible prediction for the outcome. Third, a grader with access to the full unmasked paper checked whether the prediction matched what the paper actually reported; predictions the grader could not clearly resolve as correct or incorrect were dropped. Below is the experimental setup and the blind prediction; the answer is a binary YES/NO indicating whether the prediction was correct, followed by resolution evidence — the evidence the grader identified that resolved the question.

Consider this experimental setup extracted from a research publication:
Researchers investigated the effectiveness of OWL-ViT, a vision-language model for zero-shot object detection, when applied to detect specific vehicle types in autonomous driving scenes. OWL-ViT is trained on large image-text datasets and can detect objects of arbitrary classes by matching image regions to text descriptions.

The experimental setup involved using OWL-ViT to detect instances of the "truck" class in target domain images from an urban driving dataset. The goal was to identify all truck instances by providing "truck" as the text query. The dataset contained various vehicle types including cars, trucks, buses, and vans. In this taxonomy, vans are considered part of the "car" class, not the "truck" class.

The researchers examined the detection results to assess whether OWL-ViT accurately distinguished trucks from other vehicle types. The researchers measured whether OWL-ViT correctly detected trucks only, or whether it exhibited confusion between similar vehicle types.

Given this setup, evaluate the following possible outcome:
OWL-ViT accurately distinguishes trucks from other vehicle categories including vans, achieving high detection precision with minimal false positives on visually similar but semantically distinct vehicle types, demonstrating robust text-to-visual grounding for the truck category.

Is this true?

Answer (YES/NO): NO